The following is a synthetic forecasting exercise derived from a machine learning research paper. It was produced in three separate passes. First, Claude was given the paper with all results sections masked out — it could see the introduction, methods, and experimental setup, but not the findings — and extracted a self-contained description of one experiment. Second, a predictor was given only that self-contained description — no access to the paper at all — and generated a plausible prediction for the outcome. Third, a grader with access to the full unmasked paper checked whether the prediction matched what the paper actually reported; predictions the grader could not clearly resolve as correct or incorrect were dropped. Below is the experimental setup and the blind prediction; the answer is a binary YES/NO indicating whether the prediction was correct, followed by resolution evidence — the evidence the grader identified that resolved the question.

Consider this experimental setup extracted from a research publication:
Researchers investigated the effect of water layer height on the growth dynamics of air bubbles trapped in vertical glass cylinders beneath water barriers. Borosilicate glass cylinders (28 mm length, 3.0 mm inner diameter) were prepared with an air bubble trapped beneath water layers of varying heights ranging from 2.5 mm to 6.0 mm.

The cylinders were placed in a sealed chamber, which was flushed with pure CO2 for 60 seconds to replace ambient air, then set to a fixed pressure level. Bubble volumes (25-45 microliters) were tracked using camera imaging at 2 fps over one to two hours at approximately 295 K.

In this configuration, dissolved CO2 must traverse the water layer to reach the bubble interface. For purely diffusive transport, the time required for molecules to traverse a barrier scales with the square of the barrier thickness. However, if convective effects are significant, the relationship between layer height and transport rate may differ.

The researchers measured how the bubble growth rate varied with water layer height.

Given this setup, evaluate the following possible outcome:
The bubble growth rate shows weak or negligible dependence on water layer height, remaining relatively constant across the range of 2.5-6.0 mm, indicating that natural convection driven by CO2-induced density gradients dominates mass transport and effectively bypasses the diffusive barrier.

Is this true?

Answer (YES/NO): NO